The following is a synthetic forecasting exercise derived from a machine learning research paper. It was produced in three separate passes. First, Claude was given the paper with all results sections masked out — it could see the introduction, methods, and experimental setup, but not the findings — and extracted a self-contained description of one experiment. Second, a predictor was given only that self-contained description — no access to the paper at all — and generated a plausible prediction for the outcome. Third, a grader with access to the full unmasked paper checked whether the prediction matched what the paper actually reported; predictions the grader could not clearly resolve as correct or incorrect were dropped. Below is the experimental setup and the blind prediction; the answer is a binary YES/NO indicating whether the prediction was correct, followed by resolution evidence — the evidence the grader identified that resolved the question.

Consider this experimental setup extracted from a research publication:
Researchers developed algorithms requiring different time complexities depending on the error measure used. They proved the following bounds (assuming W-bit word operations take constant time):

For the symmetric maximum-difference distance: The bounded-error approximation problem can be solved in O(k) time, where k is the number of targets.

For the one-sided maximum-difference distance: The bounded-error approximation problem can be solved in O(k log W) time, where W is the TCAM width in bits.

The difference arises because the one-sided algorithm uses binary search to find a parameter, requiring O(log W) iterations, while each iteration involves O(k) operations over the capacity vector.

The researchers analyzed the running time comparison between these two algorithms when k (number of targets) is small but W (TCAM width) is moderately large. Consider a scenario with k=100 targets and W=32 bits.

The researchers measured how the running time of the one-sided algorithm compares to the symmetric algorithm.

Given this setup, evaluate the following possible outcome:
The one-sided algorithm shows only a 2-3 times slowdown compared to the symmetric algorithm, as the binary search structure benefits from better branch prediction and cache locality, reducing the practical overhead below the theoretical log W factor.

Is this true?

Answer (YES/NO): NO